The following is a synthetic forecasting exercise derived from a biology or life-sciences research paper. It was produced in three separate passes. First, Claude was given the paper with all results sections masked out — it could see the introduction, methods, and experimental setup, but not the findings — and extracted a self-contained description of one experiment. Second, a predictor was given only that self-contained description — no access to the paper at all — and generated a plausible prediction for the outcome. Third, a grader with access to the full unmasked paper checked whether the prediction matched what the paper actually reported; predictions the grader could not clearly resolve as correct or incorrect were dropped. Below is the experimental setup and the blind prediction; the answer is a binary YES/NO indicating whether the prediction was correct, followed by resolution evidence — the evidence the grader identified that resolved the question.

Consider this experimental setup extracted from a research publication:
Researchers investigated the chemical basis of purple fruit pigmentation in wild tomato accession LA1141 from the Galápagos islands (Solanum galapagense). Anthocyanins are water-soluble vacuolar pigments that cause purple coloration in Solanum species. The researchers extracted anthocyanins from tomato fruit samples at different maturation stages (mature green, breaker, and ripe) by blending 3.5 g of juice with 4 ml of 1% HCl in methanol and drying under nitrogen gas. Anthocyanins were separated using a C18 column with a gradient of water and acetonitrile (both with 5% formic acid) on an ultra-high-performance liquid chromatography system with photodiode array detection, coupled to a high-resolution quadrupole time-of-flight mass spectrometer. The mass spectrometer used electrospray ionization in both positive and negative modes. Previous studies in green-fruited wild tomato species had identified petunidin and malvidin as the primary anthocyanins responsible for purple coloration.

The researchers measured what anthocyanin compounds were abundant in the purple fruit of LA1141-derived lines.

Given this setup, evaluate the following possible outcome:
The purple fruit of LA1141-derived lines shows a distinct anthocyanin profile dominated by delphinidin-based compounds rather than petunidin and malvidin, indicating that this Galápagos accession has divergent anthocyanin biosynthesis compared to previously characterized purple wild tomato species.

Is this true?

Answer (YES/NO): NO